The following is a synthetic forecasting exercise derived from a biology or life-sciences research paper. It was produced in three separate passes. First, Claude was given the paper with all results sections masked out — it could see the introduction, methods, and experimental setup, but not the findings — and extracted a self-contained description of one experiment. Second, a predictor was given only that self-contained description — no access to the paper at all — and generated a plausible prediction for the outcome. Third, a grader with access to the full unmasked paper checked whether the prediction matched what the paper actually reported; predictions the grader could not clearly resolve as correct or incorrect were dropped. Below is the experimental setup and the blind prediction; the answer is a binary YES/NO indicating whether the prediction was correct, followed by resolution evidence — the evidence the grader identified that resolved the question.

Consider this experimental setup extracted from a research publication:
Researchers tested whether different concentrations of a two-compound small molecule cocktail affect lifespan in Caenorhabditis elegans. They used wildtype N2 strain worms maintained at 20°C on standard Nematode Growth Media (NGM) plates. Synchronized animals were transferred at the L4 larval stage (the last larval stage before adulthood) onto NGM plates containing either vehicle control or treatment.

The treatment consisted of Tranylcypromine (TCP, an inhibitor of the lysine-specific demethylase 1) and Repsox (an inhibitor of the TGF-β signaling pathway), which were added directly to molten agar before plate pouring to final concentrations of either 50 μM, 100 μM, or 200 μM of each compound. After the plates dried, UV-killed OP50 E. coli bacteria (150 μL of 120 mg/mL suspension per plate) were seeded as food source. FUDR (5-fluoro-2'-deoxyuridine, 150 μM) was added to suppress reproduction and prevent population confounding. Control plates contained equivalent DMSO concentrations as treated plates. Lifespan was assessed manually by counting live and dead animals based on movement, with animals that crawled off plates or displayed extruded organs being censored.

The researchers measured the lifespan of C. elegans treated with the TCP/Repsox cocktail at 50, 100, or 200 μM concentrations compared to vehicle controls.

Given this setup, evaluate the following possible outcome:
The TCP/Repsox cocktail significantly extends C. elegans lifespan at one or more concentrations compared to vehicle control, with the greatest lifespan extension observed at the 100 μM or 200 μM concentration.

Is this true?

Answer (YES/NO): NO